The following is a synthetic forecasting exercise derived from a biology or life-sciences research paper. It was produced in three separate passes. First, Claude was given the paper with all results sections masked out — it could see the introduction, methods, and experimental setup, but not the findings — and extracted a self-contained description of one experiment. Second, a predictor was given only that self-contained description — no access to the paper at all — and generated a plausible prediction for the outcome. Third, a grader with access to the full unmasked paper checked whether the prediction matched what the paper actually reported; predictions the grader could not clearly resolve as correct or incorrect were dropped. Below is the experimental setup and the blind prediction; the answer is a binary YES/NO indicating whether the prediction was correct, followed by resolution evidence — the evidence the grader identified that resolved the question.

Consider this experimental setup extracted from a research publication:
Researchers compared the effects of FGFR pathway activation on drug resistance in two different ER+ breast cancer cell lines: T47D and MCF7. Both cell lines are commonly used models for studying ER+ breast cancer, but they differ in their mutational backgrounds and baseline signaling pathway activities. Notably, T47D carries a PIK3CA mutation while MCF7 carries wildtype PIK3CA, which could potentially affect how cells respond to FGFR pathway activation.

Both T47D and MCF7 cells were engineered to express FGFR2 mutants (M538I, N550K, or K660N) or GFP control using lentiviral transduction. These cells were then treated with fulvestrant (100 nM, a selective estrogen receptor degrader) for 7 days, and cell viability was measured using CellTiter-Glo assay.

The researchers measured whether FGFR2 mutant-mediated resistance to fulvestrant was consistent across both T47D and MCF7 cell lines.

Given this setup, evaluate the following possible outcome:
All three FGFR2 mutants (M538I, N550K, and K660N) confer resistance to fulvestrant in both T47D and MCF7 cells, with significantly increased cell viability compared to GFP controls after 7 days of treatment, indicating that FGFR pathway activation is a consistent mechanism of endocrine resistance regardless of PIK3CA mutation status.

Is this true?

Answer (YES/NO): YES